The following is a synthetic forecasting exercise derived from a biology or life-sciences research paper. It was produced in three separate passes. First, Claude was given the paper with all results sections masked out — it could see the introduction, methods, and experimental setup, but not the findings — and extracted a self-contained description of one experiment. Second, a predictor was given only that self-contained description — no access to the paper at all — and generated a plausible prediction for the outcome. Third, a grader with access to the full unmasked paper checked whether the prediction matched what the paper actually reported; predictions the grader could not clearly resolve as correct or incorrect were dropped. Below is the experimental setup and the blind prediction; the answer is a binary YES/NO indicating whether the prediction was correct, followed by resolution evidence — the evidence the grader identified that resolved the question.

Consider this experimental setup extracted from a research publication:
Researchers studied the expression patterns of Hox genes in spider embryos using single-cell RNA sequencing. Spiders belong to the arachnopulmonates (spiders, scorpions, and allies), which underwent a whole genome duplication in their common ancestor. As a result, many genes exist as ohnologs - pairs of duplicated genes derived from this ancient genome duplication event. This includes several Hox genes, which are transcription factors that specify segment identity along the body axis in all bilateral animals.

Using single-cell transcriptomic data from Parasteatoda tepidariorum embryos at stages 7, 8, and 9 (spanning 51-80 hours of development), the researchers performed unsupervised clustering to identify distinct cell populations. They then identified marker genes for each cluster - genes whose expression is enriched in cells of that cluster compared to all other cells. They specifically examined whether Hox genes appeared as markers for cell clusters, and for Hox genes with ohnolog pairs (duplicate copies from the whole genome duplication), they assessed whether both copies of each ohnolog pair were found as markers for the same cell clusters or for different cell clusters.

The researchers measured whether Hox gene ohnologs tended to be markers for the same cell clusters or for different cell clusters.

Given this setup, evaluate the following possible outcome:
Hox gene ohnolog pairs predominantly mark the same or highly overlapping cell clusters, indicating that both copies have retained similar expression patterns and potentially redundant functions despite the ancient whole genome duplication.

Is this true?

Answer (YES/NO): NO